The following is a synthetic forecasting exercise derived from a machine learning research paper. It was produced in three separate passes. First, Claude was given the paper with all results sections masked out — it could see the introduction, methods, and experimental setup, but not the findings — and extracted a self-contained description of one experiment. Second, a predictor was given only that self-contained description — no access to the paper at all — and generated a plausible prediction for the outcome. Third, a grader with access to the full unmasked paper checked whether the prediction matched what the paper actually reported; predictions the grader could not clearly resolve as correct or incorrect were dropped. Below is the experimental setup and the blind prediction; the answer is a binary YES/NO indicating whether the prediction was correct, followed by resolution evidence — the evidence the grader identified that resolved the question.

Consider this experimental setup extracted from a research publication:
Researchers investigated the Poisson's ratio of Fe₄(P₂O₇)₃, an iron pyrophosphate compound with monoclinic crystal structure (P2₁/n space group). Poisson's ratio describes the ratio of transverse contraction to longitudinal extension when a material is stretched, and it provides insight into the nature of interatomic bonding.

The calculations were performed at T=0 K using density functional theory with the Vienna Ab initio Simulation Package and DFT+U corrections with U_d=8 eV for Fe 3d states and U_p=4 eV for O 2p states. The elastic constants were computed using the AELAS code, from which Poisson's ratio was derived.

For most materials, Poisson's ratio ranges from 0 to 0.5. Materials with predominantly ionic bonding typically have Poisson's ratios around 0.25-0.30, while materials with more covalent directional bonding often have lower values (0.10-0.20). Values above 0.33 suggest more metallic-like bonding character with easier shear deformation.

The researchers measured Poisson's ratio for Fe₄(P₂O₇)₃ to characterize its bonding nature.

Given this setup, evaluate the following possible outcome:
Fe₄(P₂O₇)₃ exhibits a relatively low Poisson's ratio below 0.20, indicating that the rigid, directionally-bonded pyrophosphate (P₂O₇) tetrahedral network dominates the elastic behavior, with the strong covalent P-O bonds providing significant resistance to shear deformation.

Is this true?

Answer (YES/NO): NO